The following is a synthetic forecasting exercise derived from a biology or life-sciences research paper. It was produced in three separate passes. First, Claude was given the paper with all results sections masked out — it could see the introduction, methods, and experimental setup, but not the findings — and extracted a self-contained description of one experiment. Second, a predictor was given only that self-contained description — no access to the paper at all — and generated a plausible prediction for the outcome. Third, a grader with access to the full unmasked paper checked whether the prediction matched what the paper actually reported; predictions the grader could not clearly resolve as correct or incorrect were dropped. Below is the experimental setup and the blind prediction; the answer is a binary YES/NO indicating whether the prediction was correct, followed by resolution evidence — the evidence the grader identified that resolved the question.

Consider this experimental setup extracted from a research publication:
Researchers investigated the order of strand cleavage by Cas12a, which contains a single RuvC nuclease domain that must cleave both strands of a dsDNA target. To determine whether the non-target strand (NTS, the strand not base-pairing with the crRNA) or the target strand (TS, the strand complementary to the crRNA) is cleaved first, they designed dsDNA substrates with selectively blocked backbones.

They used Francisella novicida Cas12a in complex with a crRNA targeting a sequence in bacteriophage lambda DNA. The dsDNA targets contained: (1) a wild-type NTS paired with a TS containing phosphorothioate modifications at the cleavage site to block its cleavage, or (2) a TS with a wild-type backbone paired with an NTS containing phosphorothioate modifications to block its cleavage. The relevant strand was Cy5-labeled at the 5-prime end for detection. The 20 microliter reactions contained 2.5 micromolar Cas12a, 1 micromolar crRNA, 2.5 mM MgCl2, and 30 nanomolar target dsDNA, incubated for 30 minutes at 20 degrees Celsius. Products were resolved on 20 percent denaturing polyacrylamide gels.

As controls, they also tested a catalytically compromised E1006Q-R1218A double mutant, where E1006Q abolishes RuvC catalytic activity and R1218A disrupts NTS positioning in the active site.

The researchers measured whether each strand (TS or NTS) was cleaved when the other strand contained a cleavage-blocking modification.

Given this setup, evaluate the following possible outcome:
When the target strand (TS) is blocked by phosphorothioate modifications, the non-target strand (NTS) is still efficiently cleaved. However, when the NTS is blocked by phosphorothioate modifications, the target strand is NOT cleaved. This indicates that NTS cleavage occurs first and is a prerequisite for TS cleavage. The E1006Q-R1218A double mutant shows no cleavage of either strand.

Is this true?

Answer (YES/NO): YES